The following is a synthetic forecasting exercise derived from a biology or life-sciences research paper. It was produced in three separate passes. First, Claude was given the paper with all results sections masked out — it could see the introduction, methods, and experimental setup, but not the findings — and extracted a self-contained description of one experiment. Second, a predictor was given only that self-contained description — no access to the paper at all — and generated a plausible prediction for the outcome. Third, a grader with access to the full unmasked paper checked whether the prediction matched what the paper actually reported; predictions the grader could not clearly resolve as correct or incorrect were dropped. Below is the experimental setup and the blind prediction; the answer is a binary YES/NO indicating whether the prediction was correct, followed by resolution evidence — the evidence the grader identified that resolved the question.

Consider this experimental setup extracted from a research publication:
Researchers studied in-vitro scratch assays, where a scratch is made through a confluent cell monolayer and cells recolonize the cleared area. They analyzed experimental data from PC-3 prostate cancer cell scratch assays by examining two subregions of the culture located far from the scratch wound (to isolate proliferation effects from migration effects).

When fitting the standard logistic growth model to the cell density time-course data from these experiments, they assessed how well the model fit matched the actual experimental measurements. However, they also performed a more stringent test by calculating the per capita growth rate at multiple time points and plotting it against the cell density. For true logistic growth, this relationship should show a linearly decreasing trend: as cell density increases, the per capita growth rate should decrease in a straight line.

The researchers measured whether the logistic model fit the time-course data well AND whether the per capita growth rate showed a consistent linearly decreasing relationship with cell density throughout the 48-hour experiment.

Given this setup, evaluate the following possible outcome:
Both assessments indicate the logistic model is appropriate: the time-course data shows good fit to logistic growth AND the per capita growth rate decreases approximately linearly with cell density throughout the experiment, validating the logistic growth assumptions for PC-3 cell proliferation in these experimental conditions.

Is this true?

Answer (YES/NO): NO